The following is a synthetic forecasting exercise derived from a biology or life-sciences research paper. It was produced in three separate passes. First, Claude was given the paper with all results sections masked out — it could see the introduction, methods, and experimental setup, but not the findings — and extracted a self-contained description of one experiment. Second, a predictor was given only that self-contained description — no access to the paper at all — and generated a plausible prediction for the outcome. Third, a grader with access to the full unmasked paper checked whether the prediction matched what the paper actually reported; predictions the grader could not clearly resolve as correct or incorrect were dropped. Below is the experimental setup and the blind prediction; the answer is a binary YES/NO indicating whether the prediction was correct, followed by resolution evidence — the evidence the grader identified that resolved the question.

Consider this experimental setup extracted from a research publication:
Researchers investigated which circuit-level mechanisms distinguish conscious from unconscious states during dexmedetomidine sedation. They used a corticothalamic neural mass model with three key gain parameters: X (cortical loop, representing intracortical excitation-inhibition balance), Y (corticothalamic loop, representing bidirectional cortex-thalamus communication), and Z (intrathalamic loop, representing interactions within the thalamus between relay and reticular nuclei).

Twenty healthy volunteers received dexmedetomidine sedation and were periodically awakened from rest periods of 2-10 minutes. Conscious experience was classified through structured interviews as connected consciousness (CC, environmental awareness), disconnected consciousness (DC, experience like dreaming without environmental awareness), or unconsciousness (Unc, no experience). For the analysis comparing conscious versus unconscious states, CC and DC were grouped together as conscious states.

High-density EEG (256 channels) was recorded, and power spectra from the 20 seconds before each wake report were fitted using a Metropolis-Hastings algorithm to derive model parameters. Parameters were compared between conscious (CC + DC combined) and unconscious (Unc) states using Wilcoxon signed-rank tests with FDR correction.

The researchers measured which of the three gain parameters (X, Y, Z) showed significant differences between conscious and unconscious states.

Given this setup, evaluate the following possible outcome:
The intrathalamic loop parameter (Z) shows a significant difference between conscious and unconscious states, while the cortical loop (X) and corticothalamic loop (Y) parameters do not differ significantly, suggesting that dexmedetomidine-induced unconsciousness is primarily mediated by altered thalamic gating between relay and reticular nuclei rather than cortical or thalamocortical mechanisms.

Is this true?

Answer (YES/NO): NO